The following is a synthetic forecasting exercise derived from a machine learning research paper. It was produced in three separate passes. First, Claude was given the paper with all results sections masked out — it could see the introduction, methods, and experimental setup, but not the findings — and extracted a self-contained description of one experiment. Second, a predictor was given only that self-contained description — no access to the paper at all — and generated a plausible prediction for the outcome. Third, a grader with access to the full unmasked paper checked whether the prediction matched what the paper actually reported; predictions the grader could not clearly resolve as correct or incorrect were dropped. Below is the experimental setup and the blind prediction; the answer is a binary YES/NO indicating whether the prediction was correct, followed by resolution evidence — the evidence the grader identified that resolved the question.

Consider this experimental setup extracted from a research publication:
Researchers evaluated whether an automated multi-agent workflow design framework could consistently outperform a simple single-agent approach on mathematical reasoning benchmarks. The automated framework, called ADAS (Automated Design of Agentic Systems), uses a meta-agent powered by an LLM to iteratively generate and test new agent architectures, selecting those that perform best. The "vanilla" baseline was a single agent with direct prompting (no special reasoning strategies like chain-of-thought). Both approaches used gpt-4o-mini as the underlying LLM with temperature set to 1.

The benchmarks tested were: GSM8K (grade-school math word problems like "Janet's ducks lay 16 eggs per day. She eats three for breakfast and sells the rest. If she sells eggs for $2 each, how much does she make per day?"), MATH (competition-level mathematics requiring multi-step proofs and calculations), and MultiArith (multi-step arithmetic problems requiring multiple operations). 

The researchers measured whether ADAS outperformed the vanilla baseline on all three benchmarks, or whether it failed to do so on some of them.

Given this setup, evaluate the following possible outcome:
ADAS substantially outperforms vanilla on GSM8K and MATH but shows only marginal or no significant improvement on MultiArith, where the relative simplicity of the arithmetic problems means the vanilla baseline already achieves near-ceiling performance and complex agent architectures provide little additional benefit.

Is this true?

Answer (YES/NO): NO